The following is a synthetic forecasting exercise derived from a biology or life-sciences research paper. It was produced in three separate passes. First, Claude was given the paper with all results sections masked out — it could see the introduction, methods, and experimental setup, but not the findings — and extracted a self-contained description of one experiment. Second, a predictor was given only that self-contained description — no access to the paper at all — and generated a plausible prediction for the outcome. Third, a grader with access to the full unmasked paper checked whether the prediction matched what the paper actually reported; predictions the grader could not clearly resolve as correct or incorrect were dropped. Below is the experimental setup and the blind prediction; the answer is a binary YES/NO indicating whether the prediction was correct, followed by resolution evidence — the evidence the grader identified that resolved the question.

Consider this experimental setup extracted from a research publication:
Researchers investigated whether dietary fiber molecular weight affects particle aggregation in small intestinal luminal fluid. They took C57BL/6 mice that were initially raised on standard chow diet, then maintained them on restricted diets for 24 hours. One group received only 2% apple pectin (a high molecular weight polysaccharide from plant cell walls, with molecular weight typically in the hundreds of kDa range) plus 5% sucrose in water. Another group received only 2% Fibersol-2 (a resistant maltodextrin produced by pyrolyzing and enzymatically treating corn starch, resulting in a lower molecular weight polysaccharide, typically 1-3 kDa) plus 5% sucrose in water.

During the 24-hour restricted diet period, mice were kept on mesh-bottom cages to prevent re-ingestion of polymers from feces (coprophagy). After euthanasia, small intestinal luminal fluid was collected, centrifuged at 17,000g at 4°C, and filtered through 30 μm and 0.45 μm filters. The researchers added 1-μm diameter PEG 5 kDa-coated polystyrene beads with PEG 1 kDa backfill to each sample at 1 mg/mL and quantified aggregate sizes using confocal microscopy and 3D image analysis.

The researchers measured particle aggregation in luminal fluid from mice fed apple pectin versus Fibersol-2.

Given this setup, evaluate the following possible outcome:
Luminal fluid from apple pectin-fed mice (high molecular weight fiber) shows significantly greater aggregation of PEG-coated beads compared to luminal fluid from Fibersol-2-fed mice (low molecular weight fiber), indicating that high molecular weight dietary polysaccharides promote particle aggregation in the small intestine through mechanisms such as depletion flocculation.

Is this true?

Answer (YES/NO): YES